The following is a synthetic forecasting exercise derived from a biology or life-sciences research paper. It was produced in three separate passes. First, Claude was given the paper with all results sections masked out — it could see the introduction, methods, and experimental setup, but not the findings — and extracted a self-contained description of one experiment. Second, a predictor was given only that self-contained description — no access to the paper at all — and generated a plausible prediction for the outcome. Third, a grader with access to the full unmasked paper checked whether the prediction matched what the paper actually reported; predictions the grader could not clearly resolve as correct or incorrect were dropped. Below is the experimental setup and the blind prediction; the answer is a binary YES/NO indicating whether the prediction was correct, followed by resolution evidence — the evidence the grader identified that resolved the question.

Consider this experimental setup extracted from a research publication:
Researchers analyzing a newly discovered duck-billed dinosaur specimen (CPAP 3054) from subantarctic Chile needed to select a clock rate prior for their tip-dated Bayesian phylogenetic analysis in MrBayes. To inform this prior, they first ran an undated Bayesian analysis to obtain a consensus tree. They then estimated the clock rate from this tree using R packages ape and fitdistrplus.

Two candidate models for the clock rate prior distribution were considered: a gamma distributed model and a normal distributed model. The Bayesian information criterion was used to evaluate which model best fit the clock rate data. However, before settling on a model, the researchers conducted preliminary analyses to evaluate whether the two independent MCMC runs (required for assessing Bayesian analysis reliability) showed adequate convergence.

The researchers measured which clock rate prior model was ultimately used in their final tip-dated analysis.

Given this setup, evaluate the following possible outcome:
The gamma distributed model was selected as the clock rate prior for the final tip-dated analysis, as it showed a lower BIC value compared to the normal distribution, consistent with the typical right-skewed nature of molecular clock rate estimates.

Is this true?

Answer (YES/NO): NO